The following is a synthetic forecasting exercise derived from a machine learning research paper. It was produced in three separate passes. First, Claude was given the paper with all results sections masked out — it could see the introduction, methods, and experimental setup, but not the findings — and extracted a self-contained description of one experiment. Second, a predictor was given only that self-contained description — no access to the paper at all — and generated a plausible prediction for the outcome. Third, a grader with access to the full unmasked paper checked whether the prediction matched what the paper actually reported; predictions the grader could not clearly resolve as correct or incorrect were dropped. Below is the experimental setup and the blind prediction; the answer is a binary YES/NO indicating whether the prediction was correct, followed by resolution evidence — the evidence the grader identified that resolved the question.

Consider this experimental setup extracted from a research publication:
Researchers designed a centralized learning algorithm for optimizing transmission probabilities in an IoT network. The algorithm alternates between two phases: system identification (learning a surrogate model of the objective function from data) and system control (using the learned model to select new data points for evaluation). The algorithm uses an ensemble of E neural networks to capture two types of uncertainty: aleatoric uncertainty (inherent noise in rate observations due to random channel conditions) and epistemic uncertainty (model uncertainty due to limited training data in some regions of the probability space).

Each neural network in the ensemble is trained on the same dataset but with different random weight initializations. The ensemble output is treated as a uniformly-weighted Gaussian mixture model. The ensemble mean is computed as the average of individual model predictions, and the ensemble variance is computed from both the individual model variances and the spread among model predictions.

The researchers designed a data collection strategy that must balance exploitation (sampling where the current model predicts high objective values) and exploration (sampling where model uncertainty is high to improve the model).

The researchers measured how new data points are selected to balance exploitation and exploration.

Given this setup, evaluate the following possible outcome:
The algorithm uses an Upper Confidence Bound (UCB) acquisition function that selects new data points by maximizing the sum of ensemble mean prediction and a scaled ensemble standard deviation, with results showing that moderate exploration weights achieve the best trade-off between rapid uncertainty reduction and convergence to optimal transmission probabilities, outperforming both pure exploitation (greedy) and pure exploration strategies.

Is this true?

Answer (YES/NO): NO